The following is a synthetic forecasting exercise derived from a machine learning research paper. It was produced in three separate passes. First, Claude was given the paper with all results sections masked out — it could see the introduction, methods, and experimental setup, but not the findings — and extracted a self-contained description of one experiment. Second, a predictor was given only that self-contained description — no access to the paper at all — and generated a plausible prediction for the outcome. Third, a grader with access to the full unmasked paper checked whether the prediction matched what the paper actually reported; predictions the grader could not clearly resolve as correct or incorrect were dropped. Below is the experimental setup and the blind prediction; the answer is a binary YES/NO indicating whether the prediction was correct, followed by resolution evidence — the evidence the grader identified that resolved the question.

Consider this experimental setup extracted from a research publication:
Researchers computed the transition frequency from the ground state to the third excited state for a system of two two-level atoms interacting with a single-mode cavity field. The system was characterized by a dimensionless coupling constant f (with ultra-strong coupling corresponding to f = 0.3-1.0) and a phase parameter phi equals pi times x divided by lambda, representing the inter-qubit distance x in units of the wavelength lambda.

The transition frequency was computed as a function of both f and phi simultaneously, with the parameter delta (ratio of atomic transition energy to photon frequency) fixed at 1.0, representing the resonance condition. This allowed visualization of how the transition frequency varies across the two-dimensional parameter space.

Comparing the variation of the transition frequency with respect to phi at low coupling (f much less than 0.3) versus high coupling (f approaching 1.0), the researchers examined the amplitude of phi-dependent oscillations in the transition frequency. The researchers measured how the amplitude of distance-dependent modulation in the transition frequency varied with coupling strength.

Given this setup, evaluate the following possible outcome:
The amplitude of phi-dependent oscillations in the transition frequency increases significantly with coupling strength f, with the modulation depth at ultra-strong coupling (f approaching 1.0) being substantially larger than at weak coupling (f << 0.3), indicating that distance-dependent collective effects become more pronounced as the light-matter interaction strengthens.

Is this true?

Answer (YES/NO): YES